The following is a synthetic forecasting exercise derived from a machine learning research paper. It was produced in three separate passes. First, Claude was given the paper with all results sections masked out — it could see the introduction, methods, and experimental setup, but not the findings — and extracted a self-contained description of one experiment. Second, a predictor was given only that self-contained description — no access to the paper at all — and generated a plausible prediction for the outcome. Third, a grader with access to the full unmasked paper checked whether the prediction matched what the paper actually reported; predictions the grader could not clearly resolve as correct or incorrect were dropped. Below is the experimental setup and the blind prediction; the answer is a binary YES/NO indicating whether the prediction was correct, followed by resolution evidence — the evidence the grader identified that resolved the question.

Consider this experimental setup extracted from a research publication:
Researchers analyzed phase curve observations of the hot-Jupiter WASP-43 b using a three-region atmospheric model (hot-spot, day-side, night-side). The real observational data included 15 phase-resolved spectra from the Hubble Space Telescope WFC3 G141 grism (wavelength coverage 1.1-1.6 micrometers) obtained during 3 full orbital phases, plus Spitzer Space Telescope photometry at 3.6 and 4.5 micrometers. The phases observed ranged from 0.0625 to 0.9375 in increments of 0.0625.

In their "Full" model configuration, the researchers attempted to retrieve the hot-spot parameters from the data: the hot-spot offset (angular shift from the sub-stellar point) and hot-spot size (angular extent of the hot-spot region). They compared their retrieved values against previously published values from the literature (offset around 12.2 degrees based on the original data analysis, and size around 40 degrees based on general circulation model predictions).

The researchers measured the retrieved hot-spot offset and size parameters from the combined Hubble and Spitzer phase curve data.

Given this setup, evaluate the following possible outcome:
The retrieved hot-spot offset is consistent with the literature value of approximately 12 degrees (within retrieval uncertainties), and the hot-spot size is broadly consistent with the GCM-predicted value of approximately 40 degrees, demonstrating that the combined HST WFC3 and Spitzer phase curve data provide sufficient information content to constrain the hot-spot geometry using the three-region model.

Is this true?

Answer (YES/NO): NO